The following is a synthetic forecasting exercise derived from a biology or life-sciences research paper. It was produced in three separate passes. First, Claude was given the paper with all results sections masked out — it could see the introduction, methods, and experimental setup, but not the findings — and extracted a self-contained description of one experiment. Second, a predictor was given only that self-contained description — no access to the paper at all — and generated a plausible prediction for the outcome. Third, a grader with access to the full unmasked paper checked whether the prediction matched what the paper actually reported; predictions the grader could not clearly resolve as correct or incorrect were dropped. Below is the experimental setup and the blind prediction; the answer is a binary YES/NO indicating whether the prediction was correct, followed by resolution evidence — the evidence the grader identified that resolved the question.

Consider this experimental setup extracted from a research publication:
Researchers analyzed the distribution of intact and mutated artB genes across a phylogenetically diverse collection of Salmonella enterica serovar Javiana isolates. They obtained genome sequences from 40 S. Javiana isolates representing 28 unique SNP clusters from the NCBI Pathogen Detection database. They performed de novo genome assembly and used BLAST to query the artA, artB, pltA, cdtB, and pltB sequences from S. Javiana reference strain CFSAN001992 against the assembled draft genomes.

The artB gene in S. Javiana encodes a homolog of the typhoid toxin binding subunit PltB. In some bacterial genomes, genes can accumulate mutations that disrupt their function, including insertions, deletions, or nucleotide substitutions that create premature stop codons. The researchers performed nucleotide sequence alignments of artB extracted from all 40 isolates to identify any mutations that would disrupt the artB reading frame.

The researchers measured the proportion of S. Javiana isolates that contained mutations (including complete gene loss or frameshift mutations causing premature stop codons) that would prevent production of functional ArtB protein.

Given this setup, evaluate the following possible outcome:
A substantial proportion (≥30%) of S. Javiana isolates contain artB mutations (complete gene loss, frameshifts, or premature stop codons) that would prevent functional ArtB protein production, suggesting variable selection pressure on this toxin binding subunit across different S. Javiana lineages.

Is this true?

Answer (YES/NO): NO